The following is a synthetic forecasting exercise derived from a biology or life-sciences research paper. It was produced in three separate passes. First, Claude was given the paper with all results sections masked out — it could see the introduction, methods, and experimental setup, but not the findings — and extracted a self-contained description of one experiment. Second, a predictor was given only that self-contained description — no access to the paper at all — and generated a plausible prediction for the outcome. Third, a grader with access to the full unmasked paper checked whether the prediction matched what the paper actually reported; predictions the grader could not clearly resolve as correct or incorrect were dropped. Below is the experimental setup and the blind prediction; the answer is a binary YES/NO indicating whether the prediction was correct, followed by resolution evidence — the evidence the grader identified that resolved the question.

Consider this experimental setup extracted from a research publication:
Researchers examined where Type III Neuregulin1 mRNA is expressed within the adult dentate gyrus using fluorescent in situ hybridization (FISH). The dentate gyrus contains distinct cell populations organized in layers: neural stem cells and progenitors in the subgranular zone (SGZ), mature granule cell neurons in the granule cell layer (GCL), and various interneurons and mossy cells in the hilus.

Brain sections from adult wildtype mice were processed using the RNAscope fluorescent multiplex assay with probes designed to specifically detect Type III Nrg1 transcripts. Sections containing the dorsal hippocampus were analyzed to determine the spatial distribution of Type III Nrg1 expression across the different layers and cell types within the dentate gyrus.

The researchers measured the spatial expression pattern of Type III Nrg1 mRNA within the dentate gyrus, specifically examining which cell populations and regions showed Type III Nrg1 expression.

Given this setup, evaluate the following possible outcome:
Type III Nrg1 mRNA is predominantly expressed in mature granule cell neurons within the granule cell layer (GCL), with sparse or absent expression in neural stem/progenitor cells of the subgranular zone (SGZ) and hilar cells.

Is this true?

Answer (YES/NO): NO